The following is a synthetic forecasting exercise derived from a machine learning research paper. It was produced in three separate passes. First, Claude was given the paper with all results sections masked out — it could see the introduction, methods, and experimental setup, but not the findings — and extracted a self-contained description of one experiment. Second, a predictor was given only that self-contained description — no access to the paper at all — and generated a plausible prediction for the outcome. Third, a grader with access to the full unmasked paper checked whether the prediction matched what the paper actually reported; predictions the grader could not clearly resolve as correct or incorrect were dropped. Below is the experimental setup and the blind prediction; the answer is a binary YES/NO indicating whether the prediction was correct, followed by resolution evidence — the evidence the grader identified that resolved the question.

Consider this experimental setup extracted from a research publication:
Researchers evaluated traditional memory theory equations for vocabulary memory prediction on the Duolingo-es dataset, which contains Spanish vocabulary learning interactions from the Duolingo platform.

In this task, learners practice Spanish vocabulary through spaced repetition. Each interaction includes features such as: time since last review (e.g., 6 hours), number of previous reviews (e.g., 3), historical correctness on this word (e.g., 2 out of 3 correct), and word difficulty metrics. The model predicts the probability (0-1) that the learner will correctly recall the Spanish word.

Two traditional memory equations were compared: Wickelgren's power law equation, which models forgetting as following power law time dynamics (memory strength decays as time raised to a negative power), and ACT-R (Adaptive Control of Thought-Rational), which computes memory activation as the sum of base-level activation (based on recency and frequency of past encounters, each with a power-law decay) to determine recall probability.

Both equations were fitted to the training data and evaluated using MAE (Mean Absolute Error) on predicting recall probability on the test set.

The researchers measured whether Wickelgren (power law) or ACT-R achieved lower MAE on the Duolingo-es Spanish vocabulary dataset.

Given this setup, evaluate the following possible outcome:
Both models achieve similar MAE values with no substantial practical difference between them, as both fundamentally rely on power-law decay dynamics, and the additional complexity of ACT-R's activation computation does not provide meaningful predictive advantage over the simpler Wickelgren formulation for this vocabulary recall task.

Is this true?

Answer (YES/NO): YES